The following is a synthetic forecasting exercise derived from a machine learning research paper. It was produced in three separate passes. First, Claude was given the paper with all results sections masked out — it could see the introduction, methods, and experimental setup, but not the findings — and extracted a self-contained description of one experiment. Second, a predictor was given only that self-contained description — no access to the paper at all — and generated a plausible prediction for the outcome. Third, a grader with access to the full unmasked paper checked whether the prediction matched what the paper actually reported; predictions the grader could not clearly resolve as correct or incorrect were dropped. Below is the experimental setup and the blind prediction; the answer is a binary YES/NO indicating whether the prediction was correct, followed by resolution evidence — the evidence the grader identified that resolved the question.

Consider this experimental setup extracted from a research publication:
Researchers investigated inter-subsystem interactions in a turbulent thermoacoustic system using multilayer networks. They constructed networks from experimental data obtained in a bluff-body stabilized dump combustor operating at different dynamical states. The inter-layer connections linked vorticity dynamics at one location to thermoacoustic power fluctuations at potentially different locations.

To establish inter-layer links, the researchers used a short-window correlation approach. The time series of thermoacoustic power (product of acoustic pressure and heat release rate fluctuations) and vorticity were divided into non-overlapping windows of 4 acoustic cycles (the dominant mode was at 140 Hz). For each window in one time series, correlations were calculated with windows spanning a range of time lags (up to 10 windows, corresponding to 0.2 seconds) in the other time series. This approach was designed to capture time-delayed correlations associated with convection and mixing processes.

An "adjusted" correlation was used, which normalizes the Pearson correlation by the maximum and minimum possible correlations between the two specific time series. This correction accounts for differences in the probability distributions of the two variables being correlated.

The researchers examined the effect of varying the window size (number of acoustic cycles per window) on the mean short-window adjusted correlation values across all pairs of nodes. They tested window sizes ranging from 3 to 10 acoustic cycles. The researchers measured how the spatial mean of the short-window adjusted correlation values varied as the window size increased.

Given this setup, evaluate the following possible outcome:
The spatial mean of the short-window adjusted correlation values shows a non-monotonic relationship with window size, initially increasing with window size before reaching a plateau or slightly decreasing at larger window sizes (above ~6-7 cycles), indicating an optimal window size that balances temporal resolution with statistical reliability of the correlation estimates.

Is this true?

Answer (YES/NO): NO